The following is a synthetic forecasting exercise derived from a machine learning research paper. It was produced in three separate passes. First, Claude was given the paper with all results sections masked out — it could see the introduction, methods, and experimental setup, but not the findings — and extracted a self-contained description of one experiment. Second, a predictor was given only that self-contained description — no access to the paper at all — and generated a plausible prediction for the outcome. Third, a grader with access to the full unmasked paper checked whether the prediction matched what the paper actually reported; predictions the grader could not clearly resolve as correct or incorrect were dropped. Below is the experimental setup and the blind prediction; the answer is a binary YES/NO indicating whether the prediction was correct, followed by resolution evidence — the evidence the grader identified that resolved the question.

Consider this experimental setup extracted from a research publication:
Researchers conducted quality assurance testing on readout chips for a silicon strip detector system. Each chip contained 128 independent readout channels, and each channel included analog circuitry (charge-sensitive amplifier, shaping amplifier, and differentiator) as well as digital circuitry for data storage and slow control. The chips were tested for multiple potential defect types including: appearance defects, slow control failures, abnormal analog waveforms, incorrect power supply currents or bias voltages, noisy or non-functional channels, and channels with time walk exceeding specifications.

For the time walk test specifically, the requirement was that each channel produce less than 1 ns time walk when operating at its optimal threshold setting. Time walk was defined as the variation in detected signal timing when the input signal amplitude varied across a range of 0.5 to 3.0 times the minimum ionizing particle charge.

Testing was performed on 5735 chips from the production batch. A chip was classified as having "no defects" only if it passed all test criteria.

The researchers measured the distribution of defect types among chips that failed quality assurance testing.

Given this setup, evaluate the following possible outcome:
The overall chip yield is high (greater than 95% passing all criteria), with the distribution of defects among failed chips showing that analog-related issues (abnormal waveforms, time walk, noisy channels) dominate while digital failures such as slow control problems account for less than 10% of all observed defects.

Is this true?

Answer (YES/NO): NO